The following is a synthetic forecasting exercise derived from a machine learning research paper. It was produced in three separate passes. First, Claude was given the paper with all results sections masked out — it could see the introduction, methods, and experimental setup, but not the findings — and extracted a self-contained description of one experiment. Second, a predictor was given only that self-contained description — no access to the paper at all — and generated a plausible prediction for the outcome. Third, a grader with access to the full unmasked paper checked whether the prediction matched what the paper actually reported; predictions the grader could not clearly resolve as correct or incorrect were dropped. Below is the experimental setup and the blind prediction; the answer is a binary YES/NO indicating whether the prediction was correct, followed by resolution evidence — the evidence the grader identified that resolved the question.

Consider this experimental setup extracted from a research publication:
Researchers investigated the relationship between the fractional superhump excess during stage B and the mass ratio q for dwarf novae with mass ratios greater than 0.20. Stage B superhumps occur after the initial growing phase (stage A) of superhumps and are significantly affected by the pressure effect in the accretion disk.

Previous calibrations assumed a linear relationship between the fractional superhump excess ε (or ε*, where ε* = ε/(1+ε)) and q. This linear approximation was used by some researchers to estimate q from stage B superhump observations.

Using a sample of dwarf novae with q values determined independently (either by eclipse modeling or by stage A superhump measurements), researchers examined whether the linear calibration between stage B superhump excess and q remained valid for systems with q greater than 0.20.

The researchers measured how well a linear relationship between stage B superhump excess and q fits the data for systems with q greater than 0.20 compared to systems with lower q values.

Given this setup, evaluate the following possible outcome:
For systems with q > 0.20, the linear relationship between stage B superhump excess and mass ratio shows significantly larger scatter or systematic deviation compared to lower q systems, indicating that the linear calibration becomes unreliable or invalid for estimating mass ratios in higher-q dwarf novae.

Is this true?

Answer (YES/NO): YES